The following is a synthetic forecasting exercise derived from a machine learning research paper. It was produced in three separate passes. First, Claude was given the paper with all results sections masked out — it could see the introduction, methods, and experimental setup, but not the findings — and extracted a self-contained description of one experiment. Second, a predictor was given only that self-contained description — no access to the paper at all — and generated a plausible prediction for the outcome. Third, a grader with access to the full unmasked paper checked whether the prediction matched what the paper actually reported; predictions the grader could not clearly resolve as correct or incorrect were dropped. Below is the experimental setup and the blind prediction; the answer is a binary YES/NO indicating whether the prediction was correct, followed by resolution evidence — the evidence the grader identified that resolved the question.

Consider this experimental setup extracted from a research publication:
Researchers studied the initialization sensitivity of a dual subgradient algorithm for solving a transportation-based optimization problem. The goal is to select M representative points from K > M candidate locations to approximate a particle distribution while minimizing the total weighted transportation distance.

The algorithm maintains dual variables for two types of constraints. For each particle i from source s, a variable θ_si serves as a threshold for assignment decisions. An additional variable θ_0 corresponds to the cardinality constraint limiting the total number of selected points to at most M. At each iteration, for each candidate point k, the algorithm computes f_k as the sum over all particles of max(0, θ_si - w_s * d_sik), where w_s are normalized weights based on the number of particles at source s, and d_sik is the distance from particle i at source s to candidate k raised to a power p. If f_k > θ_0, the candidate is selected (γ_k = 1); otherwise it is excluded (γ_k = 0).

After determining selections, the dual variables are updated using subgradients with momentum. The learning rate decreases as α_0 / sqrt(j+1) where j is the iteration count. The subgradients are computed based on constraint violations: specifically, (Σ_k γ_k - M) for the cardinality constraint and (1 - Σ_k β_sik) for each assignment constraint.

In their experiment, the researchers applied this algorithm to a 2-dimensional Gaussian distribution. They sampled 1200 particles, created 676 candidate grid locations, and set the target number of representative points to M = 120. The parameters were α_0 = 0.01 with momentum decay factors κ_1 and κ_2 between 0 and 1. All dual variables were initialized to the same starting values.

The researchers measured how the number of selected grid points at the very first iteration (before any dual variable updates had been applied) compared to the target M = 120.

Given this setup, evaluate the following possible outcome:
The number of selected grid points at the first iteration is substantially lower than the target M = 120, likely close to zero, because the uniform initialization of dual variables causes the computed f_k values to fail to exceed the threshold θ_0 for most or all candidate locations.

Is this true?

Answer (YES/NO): NO